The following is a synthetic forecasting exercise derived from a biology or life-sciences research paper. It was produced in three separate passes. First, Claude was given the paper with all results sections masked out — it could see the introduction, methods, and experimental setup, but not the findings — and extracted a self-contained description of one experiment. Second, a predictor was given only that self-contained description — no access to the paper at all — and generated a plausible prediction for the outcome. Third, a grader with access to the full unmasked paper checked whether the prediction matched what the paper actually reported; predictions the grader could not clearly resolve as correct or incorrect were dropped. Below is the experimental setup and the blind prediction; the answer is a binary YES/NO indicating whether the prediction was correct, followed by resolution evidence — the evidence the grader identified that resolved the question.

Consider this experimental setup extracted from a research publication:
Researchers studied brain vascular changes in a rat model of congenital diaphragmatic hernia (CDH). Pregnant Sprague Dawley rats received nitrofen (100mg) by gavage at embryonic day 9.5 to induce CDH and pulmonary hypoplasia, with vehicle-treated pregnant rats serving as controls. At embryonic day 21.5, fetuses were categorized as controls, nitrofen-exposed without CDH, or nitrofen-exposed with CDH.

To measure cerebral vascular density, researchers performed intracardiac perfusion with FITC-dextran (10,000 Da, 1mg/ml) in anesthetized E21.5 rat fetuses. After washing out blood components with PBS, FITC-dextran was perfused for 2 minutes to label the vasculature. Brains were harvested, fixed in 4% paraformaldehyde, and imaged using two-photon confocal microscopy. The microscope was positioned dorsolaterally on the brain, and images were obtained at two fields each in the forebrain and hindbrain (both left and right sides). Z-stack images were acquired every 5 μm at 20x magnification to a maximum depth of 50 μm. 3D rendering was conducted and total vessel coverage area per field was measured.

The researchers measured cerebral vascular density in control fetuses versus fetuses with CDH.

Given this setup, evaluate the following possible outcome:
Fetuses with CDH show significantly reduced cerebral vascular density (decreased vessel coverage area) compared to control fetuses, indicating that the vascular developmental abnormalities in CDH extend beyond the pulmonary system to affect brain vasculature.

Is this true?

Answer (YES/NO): NO